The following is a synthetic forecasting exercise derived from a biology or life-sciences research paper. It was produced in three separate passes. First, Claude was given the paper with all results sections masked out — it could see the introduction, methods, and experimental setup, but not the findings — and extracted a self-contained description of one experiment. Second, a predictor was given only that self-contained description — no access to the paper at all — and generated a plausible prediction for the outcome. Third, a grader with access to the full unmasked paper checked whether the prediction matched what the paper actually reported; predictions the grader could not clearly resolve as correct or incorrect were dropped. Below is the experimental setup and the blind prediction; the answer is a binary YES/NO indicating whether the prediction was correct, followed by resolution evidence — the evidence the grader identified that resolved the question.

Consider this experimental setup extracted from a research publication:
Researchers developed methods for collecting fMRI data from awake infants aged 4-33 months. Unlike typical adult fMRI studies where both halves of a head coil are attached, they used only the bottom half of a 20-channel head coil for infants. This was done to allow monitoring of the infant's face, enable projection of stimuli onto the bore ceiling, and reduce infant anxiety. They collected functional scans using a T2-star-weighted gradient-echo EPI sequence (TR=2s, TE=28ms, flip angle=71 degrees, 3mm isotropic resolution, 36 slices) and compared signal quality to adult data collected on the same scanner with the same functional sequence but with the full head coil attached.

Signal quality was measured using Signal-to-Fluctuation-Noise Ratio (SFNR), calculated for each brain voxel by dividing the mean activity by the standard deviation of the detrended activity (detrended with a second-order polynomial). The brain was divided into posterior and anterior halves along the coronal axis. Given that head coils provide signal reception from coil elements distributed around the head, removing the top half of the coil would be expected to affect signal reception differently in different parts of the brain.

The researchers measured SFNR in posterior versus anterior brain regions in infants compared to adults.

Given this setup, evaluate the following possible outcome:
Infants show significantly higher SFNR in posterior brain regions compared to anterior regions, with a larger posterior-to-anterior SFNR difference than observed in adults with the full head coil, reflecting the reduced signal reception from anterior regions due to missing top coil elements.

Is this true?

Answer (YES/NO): NO